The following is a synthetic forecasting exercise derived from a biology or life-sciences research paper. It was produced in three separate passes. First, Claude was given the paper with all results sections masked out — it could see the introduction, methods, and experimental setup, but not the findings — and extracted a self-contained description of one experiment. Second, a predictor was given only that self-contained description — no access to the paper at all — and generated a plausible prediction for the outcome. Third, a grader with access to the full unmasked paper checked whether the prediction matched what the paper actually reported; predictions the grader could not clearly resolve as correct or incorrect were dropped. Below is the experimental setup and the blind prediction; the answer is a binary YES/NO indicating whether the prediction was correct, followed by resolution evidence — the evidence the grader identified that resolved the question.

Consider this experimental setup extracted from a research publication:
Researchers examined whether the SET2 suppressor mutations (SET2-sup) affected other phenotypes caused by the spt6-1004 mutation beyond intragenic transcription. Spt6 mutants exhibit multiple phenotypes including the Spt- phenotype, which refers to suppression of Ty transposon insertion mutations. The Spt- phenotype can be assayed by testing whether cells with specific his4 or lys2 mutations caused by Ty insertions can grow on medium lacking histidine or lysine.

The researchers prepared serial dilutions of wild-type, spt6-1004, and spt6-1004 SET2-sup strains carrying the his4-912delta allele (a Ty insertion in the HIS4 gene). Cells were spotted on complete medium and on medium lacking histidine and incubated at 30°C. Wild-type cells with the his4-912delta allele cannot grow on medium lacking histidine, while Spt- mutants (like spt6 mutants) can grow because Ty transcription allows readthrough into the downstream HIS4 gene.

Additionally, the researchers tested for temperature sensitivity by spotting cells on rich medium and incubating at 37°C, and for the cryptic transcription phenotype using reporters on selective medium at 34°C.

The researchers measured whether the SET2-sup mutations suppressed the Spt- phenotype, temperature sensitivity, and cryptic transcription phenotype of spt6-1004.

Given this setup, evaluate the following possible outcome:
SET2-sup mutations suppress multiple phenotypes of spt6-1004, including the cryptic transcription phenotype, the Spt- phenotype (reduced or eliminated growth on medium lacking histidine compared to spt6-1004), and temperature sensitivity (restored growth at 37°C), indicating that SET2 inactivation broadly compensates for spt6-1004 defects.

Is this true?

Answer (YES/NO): NO